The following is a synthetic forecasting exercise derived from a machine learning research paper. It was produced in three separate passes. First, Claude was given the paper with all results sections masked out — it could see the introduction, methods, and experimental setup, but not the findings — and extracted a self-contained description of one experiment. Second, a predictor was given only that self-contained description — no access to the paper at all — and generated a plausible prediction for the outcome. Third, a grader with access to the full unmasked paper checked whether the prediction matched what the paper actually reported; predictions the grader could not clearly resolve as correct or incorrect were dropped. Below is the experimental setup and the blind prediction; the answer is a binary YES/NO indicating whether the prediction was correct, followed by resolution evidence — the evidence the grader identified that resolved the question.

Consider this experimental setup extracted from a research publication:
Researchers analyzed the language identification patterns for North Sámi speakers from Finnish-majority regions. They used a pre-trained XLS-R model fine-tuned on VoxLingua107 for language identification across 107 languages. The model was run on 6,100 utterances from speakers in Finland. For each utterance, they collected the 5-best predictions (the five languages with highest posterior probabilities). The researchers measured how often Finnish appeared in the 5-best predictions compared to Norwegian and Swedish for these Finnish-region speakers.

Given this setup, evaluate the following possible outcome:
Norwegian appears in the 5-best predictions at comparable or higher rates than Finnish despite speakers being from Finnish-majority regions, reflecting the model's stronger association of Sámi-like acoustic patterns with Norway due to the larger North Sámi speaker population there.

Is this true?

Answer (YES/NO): YES